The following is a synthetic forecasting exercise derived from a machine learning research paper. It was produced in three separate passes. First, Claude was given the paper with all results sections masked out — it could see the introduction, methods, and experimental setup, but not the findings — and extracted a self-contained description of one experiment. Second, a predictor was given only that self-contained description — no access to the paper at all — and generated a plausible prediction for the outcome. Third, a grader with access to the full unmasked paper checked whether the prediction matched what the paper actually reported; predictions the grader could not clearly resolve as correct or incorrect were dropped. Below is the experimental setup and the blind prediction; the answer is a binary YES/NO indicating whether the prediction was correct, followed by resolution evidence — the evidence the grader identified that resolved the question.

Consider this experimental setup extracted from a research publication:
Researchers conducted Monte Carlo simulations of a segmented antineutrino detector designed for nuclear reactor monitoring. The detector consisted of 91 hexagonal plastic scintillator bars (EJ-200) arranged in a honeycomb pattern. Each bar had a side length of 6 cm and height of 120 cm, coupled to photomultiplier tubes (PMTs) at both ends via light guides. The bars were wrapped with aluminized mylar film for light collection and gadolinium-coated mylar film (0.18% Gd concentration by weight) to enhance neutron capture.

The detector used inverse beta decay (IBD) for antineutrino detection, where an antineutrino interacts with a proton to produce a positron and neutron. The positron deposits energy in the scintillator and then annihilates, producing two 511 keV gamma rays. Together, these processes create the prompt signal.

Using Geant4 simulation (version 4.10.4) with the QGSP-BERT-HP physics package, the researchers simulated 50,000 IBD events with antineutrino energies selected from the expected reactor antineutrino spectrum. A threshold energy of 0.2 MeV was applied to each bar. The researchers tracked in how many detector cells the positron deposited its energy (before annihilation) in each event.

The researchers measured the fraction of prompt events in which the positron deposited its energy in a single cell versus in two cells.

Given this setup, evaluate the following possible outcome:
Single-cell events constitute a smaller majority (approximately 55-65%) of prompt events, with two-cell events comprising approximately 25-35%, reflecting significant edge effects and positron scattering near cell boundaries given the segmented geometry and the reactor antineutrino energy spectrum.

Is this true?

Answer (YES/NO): NO